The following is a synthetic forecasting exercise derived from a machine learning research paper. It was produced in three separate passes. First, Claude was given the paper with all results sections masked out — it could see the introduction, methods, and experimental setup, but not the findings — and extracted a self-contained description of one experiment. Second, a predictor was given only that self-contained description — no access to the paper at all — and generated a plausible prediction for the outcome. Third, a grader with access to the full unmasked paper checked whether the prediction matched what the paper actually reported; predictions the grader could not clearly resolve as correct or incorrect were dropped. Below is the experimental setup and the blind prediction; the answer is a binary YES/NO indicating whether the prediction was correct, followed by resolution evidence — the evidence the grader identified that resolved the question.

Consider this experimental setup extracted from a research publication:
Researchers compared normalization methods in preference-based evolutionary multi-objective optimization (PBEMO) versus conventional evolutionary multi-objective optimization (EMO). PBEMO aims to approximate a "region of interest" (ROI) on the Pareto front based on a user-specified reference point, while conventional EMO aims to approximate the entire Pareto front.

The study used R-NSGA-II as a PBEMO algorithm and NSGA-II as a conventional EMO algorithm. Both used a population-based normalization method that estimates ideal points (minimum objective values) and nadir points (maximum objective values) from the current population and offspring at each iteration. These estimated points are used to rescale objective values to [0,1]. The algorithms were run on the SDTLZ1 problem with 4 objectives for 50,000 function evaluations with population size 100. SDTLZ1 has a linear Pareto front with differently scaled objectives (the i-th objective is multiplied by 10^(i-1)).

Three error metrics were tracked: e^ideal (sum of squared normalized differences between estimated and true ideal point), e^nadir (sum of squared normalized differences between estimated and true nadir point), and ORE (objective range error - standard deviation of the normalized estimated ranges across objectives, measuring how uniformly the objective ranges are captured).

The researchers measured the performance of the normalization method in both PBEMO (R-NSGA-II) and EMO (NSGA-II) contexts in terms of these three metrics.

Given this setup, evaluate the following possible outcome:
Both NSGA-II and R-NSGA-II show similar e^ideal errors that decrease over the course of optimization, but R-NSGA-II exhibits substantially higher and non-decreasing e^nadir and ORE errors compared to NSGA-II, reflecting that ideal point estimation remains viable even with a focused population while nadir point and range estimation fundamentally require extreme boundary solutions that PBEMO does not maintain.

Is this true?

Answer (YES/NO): NO